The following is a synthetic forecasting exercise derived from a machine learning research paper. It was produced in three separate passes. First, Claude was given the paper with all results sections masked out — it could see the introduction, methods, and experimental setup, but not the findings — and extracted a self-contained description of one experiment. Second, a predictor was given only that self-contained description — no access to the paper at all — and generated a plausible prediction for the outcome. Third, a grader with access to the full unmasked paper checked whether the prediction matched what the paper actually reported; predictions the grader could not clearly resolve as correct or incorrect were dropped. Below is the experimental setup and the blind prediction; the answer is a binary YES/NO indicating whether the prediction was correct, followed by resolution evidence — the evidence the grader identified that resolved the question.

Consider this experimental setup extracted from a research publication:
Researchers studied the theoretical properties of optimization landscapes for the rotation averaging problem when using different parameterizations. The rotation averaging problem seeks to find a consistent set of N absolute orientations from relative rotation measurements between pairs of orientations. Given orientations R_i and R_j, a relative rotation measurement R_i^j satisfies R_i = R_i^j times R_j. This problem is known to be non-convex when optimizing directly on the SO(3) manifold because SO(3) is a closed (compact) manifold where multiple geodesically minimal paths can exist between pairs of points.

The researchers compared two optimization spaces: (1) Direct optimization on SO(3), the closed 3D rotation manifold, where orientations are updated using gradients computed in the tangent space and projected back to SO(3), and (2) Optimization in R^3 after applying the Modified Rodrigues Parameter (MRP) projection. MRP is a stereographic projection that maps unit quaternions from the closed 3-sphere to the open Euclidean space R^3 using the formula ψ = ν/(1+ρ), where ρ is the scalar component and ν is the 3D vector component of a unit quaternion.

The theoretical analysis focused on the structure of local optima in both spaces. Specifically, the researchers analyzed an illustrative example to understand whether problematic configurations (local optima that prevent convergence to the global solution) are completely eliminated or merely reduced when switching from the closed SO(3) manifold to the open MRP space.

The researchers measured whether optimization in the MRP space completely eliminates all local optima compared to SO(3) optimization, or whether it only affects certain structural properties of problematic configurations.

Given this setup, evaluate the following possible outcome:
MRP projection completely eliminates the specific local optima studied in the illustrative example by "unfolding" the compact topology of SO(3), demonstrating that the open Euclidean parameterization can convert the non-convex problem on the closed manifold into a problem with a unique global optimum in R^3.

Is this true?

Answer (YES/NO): NO